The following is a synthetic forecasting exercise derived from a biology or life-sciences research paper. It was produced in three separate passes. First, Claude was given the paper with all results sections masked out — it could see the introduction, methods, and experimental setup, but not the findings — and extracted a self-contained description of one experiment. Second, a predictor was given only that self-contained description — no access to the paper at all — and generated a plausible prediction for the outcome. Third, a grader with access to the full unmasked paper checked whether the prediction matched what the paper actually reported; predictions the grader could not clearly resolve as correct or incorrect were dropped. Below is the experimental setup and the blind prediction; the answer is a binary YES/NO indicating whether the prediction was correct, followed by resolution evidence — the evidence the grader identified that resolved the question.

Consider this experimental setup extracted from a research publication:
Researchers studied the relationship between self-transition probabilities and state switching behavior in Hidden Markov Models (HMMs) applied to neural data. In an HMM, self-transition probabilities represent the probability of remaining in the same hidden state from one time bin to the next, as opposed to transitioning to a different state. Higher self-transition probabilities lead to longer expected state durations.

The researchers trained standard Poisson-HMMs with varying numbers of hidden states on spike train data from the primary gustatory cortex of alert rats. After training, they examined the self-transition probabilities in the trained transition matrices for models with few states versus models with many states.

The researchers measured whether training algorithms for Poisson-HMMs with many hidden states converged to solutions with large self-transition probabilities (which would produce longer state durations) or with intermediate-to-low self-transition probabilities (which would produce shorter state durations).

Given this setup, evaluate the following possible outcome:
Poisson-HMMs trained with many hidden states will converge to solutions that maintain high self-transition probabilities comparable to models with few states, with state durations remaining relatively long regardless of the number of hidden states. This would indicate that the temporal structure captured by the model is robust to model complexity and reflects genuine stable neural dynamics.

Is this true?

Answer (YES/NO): NO